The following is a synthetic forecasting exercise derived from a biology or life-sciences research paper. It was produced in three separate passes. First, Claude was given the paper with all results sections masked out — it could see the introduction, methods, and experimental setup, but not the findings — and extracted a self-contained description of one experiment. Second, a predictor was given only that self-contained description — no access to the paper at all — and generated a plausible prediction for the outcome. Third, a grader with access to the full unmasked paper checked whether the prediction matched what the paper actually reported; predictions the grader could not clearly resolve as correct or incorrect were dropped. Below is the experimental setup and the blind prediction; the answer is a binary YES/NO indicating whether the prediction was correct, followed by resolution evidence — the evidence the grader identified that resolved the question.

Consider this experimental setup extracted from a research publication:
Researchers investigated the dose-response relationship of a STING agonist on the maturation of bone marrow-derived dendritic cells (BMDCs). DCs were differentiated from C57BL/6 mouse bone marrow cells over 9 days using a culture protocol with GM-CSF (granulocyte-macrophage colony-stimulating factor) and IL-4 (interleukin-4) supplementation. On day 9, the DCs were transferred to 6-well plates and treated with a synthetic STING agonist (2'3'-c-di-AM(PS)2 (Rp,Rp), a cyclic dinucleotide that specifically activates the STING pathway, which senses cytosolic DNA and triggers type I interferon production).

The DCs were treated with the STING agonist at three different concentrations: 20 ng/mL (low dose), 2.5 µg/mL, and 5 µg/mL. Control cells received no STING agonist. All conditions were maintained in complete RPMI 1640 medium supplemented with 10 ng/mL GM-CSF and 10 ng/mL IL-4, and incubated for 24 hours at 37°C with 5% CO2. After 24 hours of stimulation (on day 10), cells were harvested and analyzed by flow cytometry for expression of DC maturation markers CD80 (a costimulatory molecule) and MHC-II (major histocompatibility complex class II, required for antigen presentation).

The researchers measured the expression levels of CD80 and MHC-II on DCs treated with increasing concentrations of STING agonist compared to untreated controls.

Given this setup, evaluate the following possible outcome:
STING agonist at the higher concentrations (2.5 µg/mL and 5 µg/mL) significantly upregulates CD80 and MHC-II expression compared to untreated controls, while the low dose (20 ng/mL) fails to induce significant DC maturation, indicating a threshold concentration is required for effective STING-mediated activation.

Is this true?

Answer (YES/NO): NO